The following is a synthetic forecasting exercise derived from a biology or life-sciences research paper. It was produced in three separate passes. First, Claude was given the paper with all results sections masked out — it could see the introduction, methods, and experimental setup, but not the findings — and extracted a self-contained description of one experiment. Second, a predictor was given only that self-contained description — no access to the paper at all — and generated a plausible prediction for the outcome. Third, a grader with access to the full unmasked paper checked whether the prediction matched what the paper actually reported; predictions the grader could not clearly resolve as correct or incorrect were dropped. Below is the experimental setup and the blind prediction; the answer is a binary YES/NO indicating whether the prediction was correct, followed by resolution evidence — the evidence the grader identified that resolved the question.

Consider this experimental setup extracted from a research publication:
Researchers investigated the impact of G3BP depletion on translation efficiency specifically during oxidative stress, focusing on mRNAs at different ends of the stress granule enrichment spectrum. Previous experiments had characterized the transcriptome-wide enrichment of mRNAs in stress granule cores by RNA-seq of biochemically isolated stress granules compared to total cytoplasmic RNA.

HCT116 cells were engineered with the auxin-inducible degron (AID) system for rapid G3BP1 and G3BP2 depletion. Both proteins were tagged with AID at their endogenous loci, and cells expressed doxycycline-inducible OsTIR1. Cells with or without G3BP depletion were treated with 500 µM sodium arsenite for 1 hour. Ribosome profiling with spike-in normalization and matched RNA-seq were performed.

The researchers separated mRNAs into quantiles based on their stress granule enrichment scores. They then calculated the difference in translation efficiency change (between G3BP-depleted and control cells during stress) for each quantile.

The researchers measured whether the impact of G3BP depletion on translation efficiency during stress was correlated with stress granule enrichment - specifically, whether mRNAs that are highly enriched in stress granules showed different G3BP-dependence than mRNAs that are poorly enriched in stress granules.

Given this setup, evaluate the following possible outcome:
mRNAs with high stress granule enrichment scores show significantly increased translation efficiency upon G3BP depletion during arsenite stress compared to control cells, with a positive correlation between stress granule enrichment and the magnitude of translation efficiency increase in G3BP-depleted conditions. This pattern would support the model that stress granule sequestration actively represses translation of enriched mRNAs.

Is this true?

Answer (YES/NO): NO